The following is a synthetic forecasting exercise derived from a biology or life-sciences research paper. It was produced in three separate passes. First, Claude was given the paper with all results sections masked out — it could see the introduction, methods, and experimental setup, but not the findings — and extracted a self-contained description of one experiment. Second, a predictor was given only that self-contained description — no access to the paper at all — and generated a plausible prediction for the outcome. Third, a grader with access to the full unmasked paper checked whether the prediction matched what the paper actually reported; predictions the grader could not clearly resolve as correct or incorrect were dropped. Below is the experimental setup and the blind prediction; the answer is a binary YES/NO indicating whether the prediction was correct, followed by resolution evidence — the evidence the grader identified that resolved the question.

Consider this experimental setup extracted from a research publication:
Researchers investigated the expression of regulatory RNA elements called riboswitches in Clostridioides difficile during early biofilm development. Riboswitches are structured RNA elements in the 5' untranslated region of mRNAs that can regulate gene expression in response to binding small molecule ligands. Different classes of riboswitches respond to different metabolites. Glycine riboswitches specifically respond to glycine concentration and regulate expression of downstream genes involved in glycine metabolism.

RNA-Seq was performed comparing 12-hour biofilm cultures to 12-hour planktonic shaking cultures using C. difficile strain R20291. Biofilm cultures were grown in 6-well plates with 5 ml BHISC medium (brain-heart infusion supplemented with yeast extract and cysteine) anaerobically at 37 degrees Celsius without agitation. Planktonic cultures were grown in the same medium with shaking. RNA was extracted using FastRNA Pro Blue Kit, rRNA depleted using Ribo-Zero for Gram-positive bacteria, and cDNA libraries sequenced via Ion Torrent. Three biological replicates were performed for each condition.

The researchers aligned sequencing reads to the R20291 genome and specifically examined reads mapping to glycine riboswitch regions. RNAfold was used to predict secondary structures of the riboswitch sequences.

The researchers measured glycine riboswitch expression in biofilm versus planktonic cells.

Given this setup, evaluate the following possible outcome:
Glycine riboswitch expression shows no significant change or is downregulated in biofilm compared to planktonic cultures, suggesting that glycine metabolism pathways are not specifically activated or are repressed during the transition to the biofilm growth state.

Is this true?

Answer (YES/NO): NO